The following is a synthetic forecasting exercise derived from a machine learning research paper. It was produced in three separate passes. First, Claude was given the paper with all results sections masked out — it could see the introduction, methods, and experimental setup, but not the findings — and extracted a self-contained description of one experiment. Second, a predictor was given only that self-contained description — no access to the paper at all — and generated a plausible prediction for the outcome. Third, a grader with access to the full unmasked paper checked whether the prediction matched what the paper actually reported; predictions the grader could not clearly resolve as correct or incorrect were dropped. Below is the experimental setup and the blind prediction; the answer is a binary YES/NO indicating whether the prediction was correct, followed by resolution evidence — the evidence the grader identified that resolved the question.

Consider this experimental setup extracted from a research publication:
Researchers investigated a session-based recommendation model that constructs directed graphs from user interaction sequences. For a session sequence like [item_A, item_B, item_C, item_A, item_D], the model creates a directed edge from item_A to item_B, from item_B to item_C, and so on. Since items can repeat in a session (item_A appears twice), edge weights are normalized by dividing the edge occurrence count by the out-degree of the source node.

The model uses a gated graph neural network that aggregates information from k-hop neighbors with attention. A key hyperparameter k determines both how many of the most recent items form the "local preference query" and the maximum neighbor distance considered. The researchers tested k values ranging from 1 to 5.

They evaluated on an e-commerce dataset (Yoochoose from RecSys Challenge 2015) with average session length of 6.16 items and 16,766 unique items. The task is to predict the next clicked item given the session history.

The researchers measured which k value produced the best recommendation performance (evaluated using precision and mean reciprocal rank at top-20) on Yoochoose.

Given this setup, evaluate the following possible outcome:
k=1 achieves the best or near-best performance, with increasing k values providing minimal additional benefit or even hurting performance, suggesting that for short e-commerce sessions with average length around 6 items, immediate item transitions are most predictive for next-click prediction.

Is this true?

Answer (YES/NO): NO